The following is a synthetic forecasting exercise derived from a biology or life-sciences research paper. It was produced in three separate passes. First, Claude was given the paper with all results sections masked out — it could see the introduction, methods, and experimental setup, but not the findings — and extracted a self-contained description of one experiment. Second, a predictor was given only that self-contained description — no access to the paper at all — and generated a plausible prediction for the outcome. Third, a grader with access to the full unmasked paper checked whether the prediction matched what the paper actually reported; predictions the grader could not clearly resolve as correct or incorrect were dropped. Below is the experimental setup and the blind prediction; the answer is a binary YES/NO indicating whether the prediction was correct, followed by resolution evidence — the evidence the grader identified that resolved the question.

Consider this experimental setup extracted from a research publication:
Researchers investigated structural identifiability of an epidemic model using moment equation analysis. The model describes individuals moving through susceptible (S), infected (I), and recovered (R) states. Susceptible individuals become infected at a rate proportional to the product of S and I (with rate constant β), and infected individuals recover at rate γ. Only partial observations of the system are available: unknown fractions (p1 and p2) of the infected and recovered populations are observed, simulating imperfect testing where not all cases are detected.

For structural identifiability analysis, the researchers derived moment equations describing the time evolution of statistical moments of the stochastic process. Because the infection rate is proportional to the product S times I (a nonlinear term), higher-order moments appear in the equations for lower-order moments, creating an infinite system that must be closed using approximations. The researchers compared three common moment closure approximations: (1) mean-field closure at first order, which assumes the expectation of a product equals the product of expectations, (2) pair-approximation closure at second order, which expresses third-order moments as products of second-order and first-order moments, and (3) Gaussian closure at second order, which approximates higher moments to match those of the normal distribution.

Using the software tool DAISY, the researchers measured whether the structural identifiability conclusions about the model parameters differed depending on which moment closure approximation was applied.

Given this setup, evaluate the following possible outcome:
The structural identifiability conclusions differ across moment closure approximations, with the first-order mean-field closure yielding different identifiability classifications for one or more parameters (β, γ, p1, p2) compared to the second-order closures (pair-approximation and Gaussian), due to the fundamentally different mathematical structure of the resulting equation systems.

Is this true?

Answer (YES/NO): YES